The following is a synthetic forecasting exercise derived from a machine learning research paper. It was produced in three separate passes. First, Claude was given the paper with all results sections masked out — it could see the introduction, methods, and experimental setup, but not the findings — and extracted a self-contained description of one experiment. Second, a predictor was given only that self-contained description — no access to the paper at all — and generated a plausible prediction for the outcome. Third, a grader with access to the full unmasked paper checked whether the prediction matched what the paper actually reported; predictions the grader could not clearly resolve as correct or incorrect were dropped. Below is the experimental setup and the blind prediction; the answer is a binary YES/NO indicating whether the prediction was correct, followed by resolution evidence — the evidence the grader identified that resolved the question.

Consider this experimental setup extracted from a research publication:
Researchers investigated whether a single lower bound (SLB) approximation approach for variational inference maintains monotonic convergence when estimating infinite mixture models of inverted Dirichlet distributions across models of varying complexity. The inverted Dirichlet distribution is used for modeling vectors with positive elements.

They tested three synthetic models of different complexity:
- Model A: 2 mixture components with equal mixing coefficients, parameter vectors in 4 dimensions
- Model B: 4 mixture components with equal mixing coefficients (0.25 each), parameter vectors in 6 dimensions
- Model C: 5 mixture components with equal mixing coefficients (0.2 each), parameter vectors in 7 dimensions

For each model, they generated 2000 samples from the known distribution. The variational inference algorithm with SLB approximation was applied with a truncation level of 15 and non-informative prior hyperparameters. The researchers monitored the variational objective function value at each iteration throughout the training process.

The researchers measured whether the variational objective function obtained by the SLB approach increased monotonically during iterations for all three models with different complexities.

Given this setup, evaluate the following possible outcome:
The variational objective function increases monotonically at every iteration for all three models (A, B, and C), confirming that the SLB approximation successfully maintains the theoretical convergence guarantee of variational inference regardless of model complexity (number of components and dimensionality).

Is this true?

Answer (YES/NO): YES